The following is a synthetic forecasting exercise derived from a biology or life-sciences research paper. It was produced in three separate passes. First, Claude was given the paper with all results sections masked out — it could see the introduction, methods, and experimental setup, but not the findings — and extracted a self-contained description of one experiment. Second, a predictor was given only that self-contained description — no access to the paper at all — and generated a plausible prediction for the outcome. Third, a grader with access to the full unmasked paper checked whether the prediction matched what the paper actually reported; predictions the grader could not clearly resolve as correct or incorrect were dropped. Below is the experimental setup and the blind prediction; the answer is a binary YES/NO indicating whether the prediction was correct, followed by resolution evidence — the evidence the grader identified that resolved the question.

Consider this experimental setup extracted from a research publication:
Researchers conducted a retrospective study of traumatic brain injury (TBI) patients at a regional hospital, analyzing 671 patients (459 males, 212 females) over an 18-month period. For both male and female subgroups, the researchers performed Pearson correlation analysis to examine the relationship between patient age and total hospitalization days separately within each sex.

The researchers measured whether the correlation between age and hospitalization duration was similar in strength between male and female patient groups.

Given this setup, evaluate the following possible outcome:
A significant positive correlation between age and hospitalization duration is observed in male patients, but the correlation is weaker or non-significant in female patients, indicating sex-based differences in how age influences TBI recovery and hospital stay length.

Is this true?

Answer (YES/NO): NO